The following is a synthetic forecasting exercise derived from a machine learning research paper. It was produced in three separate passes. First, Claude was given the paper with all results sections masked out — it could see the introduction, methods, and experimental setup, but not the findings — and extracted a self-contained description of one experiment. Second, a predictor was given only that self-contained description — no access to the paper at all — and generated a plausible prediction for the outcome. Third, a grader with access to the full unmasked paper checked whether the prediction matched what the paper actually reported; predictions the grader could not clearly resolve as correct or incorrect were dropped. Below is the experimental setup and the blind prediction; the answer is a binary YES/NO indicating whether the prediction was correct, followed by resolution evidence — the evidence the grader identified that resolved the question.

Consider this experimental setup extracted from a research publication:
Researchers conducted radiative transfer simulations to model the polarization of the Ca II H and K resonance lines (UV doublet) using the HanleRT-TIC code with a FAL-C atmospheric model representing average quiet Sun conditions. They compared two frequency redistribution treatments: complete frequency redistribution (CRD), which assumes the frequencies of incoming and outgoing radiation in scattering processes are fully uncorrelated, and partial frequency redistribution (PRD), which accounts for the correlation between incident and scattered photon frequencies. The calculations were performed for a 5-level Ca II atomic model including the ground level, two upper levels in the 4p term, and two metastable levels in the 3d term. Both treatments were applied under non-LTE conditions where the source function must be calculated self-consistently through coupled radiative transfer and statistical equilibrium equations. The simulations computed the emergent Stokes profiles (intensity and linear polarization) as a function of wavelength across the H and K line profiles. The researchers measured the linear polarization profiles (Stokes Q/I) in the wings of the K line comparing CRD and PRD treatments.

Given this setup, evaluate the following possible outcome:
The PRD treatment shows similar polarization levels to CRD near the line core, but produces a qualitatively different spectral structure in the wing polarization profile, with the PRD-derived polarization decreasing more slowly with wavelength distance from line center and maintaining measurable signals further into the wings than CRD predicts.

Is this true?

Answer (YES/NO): NO